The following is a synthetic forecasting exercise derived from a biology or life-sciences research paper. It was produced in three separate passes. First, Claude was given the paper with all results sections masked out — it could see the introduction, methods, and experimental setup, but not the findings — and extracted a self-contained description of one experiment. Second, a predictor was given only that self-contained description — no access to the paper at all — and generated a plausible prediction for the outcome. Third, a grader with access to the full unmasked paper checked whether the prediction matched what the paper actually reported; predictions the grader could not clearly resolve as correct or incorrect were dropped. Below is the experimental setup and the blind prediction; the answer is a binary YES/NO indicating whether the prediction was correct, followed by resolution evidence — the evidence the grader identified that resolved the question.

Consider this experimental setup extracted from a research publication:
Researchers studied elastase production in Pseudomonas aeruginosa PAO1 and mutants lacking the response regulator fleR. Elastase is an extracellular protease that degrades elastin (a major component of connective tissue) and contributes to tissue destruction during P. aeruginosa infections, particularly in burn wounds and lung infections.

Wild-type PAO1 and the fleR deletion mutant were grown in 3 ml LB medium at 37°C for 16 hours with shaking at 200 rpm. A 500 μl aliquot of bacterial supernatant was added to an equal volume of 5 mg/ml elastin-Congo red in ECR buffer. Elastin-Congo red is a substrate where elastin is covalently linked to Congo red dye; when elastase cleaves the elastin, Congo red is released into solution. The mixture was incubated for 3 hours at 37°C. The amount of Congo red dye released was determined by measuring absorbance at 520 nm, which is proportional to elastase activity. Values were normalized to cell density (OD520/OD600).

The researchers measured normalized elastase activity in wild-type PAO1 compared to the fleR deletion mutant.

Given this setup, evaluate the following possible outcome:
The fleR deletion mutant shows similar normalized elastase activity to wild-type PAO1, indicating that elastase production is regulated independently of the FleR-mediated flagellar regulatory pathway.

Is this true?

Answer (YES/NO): NO